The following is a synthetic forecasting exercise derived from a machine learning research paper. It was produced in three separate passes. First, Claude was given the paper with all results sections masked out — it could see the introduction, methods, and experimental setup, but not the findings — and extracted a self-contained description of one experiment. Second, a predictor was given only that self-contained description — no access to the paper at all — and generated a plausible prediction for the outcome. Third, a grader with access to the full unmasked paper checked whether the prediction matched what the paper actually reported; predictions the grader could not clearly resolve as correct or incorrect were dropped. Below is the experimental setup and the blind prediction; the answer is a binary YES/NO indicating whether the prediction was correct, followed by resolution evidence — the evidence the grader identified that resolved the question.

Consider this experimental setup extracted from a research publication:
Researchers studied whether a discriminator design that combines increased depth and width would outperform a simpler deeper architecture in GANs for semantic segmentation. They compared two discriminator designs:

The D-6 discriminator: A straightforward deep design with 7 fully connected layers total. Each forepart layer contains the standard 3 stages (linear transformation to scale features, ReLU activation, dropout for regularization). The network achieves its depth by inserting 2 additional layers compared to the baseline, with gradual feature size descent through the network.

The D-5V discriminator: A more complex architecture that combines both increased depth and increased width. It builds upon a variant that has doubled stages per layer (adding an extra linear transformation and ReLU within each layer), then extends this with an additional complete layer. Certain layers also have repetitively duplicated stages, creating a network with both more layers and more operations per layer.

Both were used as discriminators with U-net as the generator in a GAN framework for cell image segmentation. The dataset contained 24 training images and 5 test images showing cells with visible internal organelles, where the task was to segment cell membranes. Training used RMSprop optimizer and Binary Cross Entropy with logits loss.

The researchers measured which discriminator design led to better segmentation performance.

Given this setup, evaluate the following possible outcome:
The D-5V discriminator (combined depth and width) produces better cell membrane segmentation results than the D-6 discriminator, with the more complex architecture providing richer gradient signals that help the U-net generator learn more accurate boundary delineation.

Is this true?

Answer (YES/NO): NO